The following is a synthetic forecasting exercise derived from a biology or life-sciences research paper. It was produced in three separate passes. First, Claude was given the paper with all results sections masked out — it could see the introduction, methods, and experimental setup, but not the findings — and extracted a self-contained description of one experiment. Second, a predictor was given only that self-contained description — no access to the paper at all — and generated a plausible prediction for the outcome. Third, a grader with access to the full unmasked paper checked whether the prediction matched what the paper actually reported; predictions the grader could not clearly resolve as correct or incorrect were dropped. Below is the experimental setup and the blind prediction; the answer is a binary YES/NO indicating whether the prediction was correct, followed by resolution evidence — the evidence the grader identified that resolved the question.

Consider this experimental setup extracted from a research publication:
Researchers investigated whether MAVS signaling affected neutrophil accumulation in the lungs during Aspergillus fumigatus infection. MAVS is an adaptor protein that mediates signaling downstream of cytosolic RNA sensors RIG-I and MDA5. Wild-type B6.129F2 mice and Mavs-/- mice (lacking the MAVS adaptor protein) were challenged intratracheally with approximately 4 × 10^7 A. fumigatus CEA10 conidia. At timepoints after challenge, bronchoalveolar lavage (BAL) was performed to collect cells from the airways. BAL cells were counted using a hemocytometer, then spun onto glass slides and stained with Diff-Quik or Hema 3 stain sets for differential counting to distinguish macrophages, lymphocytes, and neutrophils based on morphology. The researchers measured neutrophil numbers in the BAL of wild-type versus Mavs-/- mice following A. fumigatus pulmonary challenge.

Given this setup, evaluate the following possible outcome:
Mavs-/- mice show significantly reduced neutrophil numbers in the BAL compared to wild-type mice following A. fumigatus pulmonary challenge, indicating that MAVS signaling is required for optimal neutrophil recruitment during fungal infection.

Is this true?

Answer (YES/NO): YES